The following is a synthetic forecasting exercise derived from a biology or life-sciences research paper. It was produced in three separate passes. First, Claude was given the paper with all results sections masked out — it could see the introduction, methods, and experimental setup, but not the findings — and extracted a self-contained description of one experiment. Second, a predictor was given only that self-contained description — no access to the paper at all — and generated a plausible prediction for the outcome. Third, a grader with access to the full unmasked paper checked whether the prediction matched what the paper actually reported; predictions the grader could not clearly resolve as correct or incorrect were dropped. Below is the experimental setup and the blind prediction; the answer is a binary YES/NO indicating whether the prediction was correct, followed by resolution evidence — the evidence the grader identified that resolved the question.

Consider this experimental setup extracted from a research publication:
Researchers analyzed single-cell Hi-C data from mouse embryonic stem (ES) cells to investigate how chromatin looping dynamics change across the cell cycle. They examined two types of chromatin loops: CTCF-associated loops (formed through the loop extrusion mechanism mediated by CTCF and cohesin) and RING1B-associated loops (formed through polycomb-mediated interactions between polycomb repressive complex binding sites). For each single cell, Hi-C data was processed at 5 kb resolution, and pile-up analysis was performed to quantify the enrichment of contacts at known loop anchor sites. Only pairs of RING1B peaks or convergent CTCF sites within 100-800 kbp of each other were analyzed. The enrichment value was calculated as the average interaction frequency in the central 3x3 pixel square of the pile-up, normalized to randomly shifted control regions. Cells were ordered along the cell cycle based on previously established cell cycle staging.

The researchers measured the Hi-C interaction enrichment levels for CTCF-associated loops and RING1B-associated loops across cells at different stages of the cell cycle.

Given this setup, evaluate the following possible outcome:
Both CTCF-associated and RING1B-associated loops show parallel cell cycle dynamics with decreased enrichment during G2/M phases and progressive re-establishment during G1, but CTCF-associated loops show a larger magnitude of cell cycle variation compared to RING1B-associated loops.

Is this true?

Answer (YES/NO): NO